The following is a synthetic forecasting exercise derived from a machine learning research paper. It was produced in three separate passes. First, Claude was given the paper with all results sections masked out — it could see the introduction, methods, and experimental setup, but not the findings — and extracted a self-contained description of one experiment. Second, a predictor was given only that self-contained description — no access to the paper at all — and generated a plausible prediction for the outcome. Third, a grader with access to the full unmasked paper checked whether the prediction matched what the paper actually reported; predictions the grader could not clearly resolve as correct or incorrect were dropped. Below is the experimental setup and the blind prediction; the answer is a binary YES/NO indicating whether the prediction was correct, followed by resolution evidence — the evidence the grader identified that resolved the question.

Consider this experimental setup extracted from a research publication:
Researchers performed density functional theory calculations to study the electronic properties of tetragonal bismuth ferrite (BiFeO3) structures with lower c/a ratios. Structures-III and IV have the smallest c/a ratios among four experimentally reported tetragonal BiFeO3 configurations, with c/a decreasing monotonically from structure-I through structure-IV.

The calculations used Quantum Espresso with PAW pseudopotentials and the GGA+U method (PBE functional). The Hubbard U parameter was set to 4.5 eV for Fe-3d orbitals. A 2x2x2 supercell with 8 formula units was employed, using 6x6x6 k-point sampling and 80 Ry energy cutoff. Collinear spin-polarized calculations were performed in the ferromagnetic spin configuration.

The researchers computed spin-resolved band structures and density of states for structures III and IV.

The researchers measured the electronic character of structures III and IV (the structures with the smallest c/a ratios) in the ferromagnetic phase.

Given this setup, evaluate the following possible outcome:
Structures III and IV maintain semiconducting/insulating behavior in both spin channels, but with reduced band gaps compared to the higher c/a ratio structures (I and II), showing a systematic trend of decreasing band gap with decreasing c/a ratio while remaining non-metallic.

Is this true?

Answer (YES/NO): NO